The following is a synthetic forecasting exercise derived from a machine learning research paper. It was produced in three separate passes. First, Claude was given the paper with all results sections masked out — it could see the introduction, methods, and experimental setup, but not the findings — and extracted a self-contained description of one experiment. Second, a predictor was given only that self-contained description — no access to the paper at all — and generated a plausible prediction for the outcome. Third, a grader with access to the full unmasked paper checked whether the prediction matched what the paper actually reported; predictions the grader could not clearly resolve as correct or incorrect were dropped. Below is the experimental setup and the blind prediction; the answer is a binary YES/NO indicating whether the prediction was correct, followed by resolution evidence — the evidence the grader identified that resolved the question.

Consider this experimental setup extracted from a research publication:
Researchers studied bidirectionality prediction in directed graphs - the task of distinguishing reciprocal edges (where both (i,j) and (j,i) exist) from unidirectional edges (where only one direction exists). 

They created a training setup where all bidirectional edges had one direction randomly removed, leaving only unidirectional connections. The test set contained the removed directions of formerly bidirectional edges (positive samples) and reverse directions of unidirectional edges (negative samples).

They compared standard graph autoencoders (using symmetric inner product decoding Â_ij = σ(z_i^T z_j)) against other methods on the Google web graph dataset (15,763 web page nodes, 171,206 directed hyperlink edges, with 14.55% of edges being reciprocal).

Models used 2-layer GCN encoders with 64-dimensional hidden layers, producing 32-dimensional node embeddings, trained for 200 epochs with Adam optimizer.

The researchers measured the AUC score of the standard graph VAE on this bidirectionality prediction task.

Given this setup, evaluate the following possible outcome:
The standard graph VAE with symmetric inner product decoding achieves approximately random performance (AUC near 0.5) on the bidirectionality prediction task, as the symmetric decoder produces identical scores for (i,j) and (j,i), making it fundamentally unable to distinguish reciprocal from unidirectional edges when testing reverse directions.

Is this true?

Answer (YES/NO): NO